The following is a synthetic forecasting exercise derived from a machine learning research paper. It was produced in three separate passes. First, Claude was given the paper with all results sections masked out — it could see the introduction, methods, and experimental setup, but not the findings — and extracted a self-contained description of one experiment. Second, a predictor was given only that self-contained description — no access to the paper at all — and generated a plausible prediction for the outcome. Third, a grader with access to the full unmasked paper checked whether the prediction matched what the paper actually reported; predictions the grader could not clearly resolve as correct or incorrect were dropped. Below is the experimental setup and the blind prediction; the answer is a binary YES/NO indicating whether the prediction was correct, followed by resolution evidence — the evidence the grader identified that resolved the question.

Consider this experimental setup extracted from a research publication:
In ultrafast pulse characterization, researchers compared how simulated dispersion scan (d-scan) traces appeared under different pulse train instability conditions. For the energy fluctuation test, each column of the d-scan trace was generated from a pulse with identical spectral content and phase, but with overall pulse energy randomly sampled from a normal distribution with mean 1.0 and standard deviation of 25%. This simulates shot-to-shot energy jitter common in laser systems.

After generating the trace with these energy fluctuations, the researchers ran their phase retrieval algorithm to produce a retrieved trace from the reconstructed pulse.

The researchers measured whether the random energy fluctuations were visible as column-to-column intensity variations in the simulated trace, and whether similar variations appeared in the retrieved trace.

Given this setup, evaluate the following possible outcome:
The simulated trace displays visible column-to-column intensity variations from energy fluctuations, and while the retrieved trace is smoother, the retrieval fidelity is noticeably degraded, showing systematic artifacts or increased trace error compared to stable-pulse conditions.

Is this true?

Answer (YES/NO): NO